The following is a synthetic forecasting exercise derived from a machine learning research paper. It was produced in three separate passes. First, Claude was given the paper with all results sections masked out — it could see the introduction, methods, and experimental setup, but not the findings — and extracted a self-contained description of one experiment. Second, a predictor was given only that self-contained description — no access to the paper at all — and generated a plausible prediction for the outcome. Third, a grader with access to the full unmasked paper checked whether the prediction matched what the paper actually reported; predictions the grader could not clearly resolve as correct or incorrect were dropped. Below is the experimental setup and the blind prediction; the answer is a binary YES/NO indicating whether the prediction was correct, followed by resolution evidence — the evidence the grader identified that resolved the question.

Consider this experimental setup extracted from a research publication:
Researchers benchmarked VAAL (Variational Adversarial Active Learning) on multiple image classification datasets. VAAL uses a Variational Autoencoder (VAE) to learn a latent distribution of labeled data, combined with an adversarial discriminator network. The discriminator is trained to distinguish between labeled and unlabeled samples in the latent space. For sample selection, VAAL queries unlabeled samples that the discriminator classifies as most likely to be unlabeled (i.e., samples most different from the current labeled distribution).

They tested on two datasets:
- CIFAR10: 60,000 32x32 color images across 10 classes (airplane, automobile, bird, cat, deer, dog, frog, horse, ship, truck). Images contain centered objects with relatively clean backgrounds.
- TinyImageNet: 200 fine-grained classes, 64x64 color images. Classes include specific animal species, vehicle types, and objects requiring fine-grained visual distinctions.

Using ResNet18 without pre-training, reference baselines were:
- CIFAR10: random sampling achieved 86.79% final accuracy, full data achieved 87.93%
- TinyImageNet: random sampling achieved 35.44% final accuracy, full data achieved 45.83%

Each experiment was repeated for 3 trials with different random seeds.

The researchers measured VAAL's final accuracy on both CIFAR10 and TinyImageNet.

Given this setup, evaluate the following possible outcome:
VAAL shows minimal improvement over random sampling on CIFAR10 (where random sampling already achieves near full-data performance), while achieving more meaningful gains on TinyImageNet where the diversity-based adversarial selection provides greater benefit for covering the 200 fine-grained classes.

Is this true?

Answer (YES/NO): NO